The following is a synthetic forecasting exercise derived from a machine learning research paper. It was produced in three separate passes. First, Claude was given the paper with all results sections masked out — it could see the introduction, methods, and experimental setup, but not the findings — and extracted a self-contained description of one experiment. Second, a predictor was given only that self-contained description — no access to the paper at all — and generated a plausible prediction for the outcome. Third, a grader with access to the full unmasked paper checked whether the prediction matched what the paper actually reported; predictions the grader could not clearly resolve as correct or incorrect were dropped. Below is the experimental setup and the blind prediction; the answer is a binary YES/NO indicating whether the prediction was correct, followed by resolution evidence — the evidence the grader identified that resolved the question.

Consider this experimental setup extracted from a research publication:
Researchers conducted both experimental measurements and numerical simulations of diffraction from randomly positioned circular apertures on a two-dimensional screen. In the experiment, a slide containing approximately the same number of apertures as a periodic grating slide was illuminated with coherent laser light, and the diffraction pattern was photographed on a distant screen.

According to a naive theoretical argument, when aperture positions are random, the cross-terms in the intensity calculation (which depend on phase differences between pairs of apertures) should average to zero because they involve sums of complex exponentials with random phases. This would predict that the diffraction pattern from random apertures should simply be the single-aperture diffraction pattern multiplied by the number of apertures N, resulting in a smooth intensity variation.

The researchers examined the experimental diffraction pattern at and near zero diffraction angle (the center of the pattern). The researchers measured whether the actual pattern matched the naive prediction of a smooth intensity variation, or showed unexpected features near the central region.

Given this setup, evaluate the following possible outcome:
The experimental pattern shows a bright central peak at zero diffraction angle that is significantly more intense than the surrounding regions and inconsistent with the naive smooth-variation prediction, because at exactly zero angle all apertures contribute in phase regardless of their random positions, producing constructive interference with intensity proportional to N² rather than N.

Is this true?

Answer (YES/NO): YES